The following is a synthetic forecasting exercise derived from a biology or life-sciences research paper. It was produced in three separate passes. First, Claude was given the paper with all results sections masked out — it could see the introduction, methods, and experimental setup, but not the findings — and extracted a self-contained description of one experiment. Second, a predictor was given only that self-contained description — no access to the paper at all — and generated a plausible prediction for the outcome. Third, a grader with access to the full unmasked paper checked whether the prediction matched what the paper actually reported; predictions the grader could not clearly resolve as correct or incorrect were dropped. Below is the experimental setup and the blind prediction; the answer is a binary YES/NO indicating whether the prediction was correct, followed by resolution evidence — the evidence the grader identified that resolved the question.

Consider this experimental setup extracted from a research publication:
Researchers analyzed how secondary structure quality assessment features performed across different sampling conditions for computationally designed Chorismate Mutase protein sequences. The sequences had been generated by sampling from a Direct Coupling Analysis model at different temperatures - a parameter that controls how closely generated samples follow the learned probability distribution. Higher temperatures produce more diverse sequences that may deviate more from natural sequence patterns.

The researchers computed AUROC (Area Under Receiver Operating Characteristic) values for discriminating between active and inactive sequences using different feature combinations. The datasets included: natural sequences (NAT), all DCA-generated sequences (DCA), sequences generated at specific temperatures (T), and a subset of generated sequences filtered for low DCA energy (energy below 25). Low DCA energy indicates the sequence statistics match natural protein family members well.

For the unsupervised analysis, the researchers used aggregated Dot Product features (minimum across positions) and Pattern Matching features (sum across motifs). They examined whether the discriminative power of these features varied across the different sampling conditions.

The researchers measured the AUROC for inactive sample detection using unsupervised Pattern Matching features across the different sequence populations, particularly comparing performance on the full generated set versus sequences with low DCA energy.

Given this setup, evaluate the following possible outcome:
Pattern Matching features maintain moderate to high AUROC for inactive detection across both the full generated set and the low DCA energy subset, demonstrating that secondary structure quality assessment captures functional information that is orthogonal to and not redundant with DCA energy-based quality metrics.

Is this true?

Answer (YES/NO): YES